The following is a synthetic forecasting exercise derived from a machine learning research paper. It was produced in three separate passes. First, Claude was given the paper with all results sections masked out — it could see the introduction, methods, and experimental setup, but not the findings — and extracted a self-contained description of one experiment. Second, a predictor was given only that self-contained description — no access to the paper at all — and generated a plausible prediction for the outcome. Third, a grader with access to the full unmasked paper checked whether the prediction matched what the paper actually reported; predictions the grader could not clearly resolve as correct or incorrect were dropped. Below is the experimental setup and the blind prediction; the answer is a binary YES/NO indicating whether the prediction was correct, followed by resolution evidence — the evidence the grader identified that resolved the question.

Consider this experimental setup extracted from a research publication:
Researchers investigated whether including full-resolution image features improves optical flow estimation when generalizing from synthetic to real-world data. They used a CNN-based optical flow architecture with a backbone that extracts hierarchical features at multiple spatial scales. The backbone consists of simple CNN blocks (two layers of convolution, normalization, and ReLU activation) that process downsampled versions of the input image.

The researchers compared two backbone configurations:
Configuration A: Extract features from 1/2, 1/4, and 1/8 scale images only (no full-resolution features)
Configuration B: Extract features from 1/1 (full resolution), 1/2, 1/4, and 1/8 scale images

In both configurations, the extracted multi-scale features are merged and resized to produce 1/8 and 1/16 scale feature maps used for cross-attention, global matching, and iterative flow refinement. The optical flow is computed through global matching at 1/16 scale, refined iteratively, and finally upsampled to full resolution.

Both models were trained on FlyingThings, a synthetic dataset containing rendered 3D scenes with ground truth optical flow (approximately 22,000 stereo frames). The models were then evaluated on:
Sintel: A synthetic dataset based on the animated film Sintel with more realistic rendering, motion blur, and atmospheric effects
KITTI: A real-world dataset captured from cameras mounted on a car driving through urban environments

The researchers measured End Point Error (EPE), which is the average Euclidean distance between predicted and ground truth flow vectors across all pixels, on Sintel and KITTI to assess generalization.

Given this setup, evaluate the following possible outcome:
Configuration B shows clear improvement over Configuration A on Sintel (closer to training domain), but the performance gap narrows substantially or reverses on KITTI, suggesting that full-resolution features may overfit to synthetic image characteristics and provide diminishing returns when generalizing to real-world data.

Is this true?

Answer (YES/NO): NO